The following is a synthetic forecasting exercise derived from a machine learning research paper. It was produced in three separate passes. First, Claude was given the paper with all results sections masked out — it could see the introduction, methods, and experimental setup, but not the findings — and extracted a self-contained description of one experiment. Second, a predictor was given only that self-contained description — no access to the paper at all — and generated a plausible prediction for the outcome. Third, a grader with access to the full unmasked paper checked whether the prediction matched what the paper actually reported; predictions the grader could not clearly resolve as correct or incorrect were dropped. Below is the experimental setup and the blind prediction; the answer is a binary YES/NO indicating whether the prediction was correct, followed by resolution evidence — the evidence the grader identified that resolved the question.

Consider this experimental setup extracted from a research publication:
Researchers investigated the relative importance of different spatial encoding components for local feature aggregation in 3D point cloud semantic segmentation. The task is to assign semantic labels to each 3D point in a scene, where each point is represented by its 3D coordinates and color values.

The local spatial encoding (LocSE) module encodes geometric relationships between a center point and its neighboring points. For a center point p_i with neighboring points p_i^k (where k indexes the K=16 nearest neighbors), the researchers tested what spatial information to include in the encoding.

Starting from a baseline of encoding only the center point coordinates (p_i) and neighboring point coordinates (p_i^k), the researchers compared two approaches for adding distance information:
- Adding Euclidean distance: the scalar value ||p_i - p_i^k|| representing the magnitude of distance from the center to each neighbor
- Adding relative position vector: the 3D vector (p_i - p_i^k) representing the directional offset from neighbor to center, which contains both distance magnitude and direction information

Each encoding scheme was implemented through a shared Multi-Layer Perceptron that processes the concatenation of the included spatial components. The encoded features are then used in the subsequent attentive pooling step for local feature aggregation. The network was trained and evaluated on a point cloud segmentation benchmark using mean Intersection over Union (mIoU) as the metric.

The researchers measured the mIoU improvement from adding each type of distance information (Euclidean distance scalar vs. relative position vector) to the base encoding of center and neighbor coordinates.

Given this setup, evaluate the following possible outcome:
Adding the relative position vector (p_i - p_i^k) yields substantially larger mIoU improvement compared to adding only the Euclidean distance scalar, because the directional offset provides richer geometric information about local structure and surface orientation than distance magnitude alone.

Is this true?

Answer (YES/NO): YES